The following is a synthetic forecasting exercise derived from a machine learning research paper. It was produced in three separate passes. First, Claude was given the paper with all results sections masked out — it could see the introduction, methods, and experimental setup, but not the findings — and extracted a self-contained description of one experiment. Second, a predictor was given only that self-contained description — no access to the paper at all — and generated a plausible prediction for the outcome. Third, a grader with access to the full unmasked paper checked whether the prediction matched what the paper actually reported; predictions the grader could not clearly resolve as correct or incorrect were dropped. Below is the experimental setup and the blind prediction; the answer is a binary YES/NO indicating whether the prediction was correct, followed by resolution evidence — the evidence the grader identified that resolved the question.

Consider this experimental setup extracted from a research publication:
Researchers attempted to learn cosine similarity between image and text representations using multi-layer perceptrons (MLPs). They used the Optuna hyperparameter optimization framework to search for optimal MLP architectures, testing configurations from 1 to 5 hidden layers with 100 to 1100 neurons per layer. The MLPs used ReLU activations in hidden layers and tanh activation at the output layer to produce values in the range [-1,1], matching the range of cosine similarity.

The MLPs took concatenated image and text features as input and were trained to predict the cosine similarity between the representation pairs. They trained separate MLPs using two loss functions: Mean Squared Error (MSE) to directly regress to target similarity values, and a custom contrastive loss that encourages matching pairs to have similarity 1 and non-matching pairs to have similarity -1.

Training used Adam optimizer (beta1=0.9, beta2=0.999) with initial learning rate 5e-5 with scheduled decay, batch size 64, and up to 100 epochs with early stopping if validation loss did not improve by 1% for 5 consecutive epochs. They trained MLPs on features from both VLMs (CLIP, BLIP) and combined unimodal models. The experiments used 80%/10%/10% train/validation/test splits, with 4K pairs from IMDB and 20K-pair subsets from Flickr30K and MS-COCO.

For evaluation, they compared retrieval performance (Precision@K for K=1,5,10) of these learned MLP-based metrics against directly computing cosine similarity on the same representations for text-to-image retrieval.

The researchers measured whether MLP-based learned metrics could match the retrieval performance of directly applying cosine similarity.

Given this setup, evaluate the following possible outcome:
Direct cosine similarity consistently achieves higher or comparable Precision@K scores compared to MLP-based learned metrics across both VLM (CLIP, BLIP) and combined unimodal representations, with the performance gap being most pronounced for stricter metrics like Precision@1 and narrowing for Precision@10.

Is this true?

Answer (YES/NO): NO